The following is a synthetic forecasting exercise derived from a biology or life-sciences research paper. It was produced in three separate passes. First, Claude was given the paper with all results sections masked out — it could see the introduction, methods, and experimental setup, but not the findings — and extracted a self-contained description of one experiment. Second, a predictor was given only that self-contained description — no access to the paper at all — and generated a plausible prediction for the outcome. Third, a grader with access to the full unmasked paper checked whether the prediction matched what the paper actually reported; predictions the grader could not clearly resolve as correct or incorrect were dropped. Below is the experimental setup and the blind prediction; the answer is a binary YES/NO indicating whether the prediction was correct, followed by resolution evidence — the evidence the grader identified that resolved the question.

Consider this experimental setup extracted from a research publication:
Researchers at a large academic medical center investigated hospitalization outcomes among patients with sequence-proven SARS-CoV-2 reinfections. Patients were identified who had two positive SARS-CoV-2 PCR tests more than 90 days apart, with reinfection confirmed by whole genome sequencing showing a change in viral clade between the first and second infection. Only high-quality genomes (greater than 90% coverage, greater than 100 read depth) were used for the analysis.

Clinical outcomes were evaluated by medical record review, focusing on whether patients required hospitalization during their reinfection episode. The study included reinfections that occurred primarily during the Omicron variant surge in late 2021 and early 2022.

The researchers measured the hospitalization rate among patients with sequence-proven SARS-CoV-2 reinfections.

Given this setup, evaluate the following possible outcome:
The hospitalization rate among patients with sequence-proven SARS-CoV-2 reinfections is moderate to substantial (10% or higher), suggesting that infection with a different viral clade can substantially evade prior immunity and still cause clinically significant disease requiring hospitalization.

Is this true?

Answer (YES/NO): NO